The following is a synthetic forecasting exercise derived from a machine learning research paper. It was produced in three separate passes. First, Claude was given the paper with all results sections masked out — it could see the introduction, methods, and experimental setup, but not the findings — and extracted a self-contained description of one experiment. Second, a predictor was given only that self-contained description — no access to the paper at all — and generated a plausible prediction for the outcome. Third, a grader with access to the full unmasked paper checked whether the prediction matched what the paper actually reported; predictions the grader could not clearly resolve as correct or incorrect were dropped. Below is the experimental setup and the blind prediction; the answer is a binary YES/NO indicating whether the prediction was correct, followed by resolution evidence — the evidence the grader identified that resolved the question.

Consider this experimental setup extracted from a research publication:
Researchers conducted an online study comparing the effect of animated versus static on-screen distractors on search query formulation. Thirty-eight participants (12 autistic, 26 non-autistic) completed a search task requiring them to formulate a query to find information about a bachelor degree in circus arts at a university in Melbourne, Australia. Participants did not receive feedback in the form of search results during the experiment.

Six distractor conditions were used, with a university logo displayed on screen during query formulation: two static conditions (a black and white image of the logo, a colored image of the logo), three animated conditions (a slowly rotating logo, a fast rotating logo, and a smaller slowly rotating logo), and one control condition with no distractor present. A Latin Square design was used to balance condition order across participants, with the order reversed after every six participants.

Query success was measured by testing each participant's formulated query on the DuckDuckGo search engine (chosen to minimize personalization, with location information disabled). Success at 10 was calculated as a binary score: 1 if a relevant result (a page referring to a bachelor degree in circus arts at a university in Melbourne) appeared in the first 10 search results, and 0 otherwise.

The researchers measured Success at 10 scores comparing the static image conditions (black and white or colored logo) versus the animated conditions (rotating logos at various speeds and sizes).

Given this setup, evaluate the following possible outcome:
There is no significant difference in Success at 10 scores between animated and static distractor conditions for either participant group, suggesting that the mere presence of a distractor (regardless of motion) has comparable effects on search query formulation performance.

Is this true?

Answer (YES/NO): YES